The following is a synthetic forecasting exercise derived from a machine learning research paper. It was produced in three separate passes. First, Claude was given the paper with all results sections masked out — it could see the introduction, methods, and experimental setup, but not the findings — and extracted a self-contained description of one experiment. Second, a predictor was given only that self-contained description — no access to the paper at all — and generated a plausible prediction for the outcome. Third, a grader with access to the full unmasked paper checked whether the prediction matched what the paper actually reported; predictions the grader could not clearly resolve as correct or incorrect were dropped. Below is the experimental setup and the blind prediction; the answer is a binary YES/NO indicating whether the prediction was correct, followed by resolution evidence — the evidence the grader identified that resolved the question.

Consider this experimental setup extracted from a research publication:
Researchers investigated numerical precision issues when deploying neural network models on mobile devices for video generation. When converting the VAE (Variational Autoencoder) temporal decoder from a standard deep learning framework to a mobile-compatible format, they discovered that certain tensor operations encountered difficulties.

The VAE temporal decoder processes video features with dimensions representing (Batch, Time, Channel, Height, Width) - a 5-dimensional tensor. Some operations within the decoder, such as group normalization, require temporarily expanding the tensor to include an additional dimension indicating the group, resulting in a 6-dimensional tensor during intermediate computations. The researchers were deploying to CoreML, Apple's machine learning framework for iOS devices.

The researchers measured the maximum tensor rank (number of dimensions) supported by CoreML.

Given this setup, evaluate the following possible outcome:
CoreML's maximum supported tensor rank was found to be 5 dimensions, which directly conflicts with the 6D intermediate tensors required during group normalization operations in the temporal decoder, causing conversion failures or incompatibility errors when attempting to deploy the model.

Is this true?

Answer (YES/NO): YES